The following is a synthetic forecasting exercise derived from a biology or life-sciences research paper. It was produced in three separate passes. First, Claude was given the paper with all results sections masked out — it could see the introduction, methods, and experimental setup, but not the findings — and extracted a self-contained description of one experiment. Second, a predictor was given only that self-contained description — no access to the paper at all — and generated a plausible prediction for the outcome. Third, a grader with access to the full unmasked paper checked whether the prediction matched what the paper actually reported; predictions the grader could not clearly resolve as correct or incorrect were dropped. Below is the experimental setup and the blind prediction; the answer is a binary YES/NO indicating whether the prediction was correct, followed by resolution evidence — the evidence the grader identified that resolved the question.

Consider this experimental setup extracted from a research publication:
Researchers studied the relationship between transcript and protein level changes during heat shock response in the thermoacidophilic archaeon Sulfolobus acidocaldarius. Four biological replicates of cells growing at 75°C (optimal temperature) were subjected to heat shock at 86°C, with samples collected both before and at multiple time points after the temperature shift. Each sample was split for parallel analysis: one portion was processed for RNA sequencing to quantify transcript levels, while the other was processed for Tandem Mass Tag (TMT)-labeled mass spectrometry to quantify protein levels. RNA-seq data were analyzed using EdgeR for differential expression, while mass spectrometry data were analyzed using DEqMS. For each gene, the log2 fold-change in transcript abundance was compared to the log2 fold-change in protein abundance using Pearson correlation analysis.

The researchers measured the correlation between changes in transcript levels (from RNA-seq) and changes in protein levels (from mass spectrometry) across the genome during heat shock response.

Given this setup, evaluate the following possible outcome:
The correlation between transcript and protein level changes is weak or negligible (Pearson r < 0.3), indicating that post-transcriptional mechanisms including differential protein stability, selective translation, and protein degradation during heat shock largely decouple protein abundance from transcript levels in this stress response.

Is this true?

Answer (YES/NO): YES